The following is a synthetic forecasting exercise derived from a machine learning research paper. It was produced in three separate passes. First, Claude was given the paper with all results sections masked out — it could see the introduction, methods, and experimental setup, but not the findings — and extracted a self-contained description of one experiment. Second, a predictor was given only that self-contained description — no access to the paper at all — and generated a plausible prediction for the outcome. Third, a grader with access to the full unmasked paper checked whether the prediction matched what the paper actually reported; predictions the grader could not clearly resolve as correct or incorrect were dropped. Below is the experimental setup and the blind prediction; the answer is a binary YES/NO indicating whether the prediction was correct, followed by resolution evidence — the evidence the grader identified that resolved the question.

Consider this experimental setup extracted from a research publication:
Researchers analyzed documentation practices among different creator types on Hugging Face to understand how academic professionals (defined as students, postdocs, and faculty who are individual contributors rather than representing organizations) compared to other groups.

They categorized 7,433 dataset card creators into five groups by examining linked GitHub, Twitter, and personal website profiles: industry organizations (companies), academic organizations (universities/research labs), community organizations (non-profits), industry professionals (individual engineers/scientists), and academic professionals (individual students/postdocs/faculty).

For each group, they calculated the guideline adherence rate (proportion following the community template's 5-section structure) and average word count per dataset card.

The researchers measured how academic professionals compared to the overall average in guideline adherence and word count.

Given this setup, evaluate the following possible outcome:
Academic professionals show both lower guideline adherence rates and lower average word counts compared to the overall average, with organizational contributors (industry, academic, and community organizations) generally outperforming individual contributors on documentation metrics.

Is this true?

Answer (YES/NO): YES